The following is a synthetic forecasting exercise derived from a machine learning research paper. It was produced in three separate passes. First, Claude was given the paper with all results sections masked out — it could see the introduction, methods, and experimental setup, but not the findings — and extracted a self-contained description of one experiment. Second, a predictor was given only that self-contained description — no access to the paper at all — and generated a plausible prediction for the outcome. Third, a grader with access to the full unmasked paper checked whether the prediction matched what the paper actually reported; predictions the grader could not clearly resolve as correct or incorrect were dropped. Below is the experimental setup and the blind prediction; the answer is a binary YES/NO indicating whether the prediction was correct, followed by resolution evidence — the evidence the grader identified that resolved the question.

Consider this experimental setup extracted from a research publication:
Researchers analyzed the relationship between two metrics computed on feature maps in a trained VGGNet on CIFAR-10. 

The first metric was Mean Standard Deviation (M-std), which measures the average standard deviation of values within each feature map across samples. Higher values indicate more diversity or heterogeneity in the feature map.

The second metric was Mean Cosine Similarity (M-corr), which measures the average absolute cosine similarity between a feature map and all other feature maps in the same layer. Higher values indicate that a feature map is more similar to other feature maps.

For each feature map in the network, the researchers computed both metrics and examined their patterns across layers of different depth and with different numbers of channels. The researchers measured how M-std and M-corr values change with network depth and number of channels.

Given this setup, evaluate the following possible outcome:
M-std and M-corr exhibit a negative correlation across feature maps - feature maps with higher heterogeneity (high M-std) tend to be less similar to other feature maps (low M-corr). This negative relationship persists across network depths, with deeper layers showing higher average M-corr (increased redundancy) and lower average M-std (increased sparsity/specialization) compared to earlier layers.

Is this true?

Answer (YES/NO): NO